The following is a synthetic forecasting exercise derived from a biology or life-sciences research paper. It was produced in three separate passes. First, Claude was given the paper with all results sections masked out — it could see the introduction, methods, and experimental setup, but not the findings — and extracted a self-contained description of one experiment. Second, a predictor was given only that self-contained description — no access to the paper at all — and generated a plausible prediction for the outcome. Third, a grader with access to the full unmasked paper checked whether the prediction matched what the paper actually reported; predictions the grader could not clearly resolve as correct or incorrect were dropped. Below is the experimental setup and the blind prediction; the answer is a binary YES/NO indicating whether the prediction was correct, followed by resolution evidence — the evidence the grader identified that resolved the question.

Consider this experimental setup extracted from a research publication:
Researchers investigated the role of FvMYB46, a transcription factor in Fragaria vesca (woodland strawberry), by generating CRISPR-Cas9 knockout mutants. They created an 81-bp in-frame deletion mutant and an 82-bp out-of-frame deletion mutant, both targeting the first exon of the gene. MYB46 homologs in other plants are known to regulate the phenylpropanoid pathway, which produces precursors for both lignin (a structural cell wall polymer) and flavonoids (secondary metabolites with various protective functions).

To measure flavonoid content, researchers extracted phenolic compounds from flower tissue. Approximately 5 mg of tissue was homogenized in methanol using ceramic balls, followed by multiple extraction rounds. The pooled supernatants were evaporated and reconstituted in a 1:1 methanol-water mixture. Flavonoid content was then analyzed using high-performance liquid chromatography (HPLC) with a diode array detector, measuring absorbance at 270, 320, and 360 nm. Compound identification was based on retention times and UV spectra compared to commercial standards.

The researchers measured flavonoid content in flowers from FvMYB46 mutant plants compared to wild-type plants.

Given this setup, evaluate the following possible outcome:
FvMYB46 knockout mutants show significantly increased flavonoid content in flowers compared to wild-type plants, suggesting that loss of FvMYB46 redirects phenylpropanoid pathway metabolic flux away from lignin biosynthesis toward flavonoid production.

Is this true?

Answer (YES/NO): NO